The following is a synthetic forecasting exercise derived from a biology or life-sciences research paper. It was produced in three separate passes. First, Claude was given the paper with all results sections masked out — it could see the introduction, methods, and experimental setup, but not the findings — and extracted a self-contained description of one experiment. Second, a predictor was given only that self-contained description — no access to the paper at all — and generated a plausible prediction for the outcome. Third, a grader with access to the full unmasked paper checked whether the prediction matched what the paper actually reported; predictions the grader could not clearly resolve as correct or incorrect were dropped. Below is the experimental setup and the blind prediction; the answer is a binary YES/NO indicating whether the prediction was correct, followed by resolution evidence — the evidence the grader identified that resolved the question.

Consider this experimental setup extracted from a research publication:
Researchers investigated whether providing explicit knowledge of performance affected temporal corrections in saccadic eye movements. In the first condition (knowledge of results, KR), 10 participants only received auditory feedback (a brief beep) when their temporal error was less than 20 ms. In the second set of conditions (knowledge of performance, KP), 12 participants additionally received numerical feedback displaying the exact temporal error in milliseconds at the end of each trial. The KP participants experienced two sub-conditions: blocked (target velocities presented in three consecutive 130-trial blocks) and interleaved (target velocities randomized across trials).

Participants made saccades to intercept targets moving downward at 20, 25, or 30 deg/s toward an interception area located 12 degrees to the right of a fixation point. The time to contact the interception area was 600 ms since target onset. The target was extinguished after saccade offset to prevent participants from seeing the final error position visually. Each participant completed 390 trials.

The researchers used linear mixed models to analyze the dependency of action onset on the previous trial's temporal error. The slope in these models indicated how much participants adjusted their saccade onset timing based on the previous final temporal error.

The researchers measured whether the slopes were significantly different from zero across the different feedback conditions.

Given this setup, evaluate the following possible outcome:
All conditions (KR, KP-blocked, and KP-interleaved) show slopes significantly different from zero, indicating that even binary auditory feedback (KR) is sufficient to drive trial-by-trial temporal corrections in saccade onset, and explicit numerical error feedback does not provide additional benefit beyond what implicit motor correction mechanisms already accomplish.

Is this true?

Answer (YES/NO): NO